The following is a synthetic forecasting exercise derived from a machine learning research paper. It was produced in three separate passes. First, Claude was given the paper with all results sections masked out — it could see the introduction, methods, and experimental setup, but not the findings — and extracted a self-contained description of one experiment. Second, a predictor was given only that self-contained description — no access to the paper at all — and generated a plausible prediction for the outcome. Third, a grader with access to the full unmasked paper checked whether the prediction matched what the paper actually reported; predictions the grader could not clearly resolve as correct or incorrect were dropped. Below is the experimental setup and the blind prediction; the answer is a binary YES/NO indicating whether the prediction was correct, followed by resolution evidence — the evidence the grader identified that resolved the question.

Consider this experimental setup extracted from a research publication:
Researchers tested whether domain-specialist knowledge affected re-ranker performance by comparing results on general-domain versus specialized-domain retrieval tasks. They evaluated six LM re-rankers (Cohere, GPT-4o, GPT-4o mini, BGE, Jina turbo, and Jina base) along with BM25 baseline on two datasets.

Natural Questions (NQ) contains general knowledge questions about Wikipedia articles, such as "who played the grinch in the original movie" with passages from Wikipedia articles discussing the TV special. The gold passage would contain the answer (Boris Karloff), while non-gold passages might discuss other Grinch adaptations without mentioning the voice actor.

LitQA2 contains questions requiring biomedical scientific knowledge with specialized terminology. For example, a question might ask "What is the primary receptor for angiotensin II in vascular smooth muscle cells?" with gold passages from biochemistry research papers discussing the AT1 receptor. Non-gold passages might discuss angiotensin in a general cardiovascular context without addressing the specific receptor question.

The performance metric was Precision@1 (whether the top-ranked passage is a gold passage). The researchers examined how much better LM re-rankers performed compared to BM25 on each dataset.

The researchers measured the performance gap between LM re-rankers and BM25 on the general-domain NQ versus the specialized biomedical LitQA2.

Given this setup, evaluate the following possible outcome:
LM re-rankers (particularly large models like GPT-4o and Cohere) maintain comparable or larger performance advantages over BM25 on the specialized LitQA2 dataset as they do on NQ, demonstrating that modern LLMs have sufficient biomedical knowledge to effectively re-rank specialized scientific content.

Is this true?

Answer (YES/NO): NO